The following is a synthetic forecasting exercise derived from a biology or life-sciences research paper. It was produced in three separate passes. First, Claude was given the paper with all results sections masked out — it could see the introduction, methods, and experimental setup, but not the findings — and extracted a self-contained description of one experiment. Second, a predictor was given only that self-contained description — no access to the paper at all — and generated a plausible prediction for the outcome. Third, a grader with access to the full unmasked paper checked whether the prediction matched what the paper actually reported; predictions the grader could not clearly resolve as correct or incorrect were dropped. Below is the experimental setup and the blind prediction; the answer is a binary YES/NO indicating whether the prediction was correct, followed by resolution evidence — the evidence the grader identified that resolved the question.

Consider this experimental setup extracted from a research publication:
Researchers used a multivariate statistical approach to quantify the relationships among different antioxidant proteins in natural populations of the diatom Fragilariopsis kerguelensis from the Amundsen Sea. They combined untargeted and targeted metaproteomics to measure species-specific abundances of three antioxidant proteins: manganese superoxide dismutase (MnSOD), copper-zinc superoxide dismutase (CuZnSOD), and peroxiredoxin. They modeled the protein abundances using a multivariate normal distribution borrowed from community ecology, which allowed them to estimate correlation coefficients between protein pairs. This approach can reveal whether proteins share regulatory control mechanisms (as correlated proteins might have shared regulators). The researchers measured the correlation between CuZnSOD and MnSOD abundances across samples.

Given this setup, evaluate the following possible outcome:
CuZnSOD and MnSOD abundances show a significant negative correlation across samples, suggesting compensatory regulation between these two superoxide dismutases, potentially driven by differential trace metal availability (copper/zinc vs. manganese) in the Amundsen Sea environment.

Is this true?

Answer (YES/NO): NO